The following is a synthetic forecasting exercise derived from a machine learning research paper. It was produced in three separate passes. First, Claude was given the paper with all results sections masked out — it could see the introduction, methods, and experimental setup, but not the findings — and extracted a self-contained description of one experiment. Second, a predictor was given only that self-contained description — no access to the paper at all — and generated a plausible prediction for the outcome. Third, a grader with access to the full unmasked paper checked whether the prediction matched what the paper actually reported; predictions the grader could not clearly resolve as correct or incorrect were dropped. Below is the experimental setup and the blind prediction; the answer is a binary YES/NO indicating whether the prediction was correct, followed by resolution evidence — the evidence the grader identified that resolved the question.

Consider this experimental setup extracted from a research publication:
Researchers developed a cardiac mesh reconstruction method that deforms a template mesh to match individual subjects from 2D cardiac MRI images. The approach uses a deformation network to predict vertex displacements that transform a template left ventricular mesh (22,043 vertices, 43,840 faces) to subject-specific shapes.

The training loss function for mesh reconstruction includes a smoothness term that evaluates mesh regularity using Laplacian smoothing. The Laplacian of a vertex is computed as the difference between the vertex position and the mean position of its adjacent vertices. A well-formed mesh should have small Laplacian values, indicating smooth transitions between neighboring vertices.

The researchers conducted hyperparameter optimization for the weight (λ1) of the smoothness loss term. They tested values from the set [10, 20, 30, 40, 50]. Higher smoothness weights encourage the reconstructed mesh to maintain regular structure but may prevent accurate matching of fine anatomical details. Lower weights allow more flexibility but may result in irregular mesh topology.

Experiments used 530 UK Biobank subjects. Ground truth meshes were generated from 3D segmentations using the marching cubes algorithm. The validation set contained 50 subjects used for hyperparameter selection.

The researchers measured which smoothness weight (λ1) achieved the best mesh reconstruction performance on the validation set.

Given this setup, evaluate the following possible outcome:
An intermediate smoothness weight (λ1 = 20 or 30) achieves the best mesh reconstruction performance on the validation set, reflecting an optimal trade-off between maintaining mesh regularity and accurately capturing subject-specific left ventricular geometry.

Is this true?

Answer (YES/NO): YES